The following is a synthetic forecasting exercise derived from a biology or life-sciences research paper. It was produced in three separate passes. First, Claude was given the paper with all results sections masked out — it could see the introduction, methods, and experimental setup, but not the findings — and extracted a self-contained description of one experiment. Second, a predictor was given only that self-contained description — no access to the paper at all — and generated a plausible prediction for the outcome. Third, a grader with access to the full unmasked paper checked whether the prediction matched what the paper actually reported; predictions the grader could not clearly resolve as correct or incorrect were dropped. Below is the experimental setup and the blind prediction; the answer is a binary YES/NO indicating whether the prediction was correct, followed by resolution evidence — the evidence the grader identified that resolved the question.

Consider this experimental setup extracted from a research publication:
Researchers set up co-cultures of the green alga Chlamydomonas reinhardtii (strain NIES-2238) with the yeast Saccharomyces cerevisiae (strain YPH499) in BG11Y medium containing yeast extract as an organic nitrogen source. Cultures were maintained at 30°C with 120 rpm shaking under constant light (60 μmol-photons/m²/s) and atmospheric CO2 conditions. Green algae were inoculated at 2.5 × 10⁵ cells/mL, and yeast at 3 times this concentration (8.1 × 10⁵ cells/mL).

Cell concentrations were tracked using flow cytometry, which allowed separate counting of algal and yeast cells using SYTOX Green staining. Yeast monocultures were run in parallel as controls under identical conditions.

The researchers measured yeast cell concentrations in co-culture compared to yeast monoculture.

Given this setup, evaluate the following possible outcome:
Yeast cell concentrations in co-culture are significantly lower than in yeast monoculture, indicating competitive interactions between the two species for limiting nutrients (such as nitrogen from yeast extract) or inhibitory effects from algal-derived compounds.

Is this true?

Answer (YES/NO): YES